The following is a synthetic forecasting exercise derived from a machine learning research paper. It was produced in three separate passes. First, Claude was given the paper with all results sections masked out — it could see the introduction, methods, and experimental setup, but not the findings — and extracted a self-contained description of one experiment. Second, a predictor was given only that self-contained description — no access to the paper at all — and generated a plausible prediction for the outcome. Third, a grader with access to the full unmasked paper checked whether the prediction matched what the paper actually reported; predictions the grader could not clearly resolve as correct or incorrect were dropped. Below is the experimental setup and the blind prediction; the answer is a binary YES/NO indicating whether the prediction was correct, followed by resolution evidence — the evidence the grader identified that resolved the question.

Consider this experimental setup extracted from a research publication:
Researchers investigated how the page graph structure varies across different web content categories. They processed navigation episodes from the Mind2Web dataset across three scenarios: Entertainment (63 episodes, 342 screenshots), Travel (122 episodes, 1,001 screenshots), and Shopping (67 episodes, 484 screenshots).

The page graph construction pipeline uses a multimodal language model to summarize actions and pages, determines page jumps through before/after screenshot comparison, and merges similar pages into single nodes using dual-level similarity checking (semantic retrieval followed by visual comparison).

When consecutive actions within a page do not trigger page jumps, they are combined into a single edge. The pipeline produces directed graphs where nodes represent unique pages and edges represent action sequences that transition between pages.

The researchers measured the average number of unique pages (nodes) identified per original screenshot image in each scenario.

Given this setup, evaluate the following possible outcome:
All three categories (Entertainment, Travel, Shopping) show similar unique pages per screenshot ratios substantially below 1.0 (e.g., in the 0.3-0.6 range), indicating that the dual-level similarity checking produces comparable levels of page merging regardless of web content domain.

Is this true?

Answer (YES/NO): NO